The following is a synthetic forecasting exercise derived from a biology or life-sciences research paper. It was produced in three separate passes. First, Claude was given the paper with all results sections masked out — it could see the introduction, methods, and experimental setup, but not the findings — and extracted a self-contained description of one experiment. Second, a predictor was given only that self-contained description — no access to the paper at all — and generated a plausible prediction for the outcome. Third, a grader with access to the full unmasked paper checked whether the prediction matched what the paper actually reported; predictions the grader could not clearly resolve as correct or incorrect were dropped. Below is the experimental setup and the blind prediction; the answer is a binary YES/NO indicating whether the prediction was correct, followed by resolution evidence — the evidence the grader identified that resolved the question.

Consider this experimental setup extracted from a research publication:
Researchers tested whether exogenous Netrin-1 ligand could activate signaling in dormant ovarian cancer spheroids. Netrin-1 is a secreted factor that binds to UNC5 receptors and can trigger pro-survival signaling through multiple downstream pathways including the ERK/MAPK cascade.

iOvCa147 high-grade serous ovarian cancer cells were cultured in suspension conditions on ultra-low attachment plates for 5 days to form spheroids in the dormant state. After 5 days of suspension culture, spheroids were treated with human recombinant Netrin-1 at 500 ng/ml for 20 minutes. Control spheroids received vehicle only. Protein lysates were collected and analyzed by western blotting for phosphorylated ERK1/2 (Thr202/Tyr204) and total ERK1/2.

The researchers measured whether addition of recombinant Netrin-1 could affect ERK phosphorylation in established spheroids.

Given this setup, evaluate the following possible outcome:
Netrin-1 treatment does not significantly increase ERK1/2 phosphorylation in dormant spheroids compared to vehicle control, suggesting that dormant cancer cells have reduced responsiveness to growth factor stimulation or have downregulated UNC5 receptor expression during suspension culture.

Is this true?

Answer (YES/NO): NO